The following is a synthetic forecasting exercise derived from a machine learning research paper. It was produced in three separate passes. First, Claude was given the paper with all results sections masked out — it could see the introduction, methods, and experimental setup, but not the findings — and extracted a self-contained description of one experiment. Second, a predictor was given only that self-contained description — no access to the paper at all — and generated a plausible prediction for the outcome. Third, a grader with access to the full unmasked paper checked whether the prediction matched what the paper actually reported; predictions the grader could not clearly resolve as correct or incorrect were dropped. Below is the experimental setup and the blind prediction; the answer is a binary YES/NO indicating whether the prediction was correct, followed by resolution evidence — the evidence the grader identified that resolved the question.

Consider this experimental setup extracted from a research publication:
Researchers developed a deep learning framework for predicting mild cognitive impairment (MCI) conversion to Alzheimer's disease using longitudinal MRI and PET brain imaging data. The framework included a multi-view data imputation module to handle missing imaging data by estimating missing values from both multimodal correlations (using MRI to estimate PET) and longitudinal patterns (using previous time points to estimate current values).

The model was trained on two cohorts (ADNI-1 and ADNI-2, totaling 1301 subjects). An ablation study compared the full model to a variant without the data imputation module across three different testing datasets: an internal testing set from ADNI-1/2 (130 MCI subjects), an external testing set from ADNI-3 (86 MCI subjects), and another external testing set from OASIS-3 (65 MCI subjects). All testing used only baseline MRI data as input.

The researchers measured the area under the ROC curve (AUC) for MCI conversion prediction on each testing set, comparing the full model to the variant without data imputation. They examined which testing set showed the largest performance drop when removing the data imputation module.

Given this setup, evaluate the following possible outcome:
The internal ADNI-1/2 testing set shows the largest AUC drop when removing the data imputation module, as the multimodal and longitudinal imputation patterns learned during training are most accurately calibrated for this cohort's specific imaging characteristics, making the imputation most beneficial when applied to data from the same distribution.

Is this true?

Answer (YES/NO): NO